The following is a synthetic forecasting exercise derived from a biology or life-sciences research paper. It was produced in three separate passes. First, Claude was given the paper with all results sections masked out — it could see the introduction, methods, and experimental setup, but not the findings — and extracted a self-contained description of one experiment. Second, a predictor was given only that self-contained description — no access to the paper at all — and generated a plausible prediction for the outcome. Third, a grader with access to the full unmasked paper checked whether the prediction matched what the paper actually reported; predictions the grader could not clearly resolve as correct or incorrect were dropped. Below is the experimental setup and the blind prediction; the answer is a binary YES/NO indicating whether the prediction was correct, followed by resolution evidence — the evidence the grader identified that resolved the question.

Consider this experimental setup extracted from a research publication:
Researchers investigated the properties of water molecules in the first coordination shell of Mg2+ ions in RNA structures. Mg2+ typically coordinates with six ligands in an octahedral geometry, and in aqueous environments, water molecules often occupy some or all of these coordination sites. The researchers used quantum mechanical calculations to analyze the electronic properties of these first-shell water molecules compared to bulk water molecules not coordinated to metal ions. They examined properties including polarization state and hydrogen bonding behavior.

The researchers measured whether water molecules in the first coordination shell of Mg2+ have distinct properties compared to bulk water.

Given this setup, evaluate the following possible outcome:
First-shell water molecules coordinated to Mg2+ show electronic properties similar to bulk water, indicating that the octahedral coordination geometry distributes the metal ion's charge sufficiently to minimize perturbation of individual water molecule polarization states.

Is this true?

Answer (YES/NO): NO